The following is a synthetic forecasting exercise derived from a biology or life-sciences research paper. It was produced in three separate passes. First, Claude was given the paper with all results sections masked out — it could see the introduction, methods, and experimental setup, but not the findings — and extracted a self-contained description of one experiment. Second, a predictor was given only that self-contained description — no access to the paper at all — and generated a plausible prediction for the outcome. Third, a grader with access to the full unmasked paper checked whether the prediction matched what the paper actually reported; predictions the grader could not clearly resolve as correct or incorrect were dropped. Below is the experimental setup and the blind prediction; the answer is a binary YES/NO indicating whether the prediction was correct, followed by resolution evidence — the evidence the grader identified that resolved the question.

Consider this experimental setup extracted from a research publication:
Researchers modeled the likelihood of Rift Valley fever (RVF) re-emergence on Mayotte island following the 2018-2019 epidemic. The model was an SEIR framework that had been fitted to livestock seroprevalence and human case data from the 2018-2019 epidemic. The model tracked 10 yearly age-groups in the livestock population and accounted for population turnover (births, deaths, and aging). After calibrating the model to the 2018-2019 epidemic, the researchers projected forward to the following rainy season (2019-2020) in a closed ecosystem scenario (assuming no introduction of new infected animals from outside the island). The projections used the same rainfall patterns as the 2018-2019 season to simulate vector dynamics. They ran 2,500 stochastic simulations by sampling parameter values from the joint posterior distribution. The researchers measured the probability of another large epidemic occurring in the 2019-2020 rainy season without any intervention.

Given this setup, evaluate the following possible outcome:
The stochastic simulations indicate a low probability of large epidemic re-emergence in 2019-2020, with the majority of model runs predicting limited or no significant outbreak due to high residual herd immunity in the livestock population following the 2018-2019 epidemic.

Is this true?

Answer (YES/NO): YES